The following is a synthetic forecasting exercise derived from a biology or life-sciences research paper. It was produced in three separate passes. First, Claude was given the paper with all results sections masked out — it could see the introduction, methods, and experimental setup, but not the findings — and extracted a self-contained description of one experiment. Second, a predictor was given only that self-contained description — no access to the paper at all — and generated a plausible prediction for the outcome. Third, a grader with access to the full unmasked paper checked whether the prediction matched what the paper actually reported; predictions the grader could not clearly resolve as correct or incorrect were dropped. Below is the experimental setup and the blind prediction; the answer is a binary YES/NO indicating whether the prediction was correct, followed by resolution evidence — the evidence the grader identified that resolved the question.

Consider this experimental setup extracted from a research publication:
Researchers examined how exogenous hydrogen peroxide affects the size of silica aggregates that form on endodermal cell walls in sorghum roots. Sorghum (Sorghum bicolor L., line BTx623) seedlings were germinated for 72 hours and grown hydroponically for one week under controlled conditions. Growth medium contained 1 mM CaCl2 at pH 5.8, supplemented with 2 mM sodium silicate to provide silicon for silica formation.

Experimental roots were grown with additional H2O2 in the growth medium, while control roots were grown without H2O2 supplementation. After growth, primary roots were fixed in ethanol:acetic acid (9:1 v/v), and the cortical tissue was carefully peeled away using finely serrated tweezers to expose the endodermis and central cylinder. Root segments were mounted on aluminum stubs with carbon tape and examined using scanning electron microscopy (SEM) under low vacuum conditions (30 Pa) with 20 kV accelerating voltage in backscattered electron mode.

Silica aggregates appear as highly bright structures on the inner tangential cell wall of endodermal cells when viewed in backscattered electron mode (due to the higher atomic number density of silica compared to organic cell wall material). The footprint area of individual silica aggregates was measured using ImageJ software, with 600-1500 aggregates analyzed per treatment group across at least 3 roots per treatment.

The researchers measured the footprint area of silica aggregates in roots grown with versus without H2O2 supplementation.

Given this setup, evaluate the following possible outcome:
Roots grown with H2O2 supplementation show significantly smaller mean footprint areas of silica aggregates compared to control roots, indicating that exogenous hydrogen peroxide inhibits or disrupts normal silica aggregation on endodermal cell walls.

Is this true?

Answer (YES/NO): NO